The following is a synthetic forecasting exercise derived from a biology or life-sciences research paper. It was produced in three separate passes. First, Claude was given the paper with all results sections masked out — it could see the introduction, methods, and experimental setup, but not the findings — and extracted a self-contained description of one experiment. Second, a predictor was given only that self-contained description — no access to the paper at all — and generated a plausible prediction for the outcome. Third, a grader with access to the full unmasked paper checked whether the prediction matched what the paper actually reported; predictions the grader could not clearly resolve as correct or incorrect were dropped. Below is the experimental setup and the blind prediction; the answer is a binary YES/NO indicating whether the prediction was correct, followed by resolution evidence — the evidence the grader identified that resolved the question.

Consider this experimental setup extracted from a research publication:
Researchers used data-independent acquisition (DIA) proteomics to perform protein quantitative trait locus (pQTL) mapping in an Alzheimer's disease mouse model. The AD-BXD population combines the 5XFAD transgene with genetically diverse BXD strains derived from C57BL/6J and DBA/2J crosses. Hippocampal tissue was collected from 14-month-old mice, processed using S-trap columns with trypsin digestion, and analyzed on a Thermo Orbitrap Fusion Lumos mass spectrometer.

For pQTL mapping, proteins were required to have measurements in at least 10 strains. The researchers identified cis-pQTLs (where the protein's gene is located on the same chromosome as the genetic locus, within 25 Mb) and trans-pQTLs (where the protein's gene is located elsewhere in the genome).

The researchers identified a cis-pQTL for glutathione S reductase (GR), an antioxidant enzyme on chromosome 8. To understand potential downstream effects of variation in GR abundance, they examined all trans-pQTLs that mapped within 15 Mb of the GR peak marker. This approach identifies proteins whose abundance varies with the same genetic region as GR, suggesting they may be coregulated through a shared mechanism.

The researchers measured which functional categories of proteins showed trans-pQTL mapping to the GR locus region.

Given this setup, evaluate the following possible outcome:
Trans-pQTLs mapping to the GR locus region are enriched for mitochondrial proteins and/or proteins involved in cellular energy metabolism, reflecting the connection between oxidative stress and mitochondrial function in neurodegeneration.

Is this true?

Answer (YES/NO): NO